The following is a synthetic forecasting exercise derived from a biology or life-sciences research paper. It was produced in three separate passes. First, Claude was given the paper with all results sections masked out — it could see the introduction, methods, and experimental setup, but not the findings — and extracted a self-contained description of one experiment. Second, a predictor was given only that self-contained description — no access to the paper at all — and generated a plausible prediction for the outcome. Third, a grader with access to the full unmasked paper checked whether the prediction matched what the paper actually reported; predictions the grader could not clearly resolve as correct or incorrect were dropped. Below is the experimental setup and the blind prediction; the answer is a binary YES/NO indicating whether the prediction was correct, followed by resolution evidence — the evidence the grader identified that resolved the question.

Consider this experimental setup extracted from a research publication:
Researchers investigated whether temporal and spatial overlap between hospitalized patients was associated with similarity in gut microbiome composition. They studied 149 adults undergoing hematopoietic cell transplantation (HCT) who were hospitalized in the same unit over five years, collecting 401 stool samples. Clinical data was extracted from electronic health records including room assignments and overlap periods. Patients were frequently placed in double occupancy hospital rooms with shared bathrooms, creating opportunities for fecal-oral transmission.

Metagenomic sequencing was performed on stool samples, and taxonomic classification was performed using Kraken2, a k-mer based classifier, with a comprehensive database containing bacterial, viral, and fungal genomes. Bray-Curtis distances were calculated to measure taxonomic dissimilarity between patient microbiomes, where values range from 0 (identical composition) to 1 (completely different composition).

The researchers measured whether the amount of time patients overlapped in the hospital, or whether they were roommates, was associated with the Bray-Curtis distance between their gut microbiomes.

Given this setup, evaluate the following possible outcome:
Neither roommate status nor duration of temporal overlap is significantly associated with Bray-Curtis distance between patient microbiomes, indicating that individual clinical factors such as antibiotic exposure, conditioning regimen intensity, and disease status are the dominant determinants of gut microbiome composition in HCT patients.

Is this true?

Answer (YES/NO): YES